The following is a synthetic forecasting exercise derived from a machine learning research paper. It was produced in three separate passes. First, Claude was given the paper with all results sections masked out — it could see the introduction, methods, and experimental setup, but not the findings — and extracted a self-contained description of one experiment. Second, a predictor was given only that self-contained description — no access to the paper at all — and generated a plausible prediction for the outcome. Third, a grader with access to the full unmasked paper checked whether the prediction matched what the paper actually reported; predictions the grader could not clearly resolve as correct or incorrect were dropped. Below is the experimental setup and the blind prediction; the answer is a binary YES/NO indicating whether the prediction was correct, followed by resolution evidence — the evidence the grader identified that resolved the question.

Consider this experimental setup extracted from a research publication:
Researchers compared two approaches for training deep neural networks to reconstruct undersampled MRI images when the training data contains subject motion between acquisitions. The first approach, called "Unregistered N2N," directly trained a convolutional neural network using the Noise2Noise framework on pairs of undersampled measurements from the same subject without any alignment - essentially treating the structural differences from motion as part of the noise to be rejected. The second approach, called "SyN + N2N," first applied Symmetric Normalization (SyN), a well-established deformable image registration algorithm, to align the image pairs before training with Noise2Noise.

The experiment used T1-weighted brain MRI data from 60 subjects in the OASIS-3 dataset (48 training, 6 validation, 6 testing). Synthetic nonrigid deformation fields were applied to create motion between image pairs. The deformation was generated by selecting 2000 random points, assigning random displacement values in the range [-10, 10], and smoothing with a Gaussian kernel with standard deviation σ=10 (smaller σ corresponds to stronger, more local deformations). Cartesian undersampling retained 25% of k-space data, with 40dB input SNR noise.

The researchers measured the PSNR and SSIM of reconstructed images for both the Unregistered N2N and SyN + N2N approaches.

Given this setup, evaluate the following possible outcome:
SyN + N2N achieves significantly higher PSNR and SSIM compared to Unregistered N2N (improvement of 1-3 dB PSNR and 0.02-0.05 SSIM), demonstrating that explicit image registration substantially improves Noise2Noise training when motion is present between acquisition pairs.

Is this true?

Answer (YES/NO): YES